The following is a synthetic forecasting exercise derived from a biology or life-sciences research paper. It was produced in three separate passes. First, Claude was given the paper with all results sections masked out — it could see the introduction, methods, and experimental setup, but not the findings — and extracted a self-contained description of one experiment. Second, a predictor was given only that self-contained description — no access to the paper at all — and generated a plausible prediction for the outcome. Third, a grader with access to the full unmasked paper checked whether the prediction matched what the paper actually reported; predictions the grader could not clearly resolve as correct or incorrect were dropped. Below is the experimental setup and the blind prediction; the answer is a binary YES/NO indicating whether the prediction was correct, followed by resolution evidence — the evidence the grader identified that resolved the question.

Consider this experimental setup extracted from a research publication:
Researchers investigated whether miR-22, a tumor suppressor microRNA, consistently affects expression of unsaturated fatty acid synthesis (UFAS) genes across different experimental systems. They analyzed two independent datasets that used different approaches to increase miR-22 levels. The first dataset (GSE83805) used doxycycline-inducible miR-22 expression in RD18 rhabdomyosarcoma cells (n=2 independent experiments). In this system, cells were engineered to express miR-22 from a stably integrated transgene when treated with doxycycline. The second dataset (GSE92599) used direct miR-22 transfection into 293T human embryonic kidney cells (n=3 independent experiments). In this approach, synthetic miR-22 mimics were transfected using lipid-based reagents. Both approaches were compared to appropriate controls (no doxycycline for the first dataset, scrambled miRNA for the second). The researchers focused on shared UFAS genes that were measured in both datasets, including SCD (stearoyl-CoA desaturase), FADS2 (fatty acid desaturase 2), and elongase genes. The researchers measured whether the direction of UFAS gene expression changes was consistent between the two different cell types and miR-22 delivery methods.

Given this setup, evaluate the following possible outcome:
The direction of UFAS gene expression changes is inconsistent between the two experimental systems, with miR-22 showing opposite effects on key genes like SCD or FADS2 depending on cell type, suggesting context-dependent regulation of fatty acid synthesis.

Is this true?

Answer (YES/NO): NO